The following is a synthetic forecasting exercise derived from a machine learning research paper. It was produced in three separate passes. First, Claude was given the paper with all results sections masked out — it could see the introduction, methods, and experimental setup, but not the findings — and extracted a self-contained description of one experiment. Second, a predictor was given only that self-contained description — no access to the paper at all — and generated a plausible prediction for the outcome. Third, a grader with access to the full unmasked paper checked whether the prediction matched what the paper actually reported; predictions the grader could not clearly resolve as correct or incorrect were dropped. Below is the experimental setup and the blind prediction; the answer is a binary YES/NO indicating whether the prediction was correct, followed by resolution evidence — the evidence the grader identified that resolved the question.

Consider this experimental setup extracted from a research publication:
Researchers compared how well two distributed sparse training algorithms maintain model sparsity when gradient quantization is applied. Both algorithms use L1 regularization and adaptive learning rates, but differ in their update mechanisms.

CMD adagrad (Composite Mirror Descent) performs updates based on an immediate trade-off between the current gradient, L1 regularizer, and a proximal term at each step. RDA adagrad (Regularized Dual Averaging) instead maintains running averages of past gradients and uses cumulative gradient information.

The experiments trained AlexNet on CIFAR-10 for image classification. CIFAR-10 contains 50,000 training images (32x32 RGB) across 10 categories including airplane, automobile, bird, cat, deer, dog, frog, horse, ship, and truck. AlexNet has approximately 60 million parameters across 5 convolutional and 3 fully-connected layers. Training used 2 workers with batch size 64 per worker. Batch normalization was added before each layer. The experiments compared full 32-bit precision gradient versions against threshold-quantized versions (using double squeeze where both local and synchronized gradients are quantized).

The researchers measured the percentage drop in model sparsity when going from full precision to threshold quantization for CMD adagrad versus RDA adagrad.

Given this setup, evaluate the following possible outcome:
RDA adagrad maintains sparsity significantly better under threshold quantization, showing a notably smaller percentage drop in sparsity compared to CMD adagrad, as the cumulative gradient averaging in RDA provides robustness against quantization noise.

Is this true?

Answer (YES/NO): YES